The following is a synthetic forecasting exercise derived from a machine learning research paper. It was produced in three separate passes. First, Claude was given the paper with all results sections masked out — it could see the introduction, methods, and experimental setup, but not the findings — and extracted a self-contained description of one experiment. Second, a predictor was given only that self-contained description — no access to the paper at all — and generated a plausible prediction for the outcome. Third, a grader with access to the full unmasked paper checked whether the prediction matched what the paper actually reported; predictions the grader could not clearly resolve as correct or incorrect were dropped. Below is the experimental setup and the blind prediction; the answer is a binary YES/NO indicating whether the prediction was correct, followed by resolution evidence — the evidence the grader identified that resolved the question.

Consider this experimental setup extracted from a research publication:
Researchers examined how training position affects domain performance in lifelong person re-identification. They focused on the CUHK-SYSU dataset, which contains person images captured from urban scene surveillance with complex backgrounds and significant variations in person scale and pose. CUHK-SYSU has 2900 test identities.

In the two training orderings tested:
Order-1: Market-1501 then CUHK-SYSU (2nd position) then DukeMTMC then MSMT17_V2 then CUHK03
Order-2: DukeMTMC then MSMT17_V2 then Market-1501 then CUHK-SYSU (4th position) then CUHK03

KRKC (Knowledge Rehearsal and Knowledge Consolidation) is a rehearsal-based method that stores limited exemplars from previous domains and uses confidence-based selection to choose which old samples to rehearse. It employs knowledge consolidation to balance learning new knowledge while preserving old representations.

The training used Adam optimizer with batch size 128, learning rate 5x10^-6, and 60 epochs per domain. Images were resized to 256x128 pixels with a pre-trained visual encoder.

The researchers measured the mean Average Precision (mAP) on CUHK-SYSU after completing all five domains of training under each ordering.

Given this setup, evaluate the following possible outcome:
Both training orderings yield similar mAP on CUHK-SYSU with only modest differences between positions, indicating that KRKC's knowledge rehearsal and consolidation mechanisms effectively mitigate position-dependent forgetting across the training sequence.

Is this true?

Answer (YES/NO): YES